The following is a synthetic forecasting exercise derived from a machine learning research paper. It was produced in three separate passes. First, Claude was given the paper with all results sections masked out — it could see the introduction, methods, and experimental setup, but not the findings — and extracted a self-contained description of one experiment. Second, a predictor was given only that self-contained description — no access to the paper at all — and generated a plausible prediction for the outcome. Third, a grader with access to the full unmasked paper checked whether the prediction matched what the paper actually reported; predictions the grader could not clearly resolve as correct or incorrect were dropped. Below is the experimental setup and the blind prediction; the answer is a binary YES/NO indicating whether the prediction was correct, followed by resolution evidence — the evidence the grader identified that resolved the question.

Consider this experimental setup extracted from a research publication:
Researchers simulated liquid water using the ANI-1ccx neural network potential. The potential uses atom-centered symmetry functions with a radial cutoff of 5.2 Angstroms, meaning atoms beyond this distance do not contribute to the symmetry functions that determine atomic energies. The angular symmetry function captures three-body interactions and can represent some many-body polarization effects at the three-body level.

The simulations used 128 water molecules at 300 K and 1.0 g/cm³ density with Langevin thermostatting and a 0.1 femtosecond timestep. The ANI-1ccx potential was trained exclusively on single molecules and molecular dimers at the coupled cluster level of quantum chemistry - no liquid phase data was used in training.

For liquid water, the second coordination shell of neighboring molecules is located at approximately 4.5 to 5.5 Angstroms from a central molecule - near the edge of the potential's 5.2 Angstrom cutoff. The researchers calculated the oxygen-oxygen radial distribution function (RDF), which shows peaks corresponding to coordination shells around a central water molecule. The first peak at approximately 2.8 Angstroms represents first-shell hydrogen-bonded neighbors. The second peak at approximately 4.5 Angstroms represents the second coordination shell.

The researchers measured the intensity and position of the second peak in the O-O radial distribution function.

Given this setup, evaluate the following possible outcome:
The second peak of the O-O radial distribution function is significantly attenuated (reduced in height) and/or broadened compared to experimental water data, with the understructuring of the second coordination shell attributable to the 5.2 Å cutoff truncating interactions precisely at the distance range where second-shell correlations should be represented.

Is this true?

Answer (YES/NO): NO